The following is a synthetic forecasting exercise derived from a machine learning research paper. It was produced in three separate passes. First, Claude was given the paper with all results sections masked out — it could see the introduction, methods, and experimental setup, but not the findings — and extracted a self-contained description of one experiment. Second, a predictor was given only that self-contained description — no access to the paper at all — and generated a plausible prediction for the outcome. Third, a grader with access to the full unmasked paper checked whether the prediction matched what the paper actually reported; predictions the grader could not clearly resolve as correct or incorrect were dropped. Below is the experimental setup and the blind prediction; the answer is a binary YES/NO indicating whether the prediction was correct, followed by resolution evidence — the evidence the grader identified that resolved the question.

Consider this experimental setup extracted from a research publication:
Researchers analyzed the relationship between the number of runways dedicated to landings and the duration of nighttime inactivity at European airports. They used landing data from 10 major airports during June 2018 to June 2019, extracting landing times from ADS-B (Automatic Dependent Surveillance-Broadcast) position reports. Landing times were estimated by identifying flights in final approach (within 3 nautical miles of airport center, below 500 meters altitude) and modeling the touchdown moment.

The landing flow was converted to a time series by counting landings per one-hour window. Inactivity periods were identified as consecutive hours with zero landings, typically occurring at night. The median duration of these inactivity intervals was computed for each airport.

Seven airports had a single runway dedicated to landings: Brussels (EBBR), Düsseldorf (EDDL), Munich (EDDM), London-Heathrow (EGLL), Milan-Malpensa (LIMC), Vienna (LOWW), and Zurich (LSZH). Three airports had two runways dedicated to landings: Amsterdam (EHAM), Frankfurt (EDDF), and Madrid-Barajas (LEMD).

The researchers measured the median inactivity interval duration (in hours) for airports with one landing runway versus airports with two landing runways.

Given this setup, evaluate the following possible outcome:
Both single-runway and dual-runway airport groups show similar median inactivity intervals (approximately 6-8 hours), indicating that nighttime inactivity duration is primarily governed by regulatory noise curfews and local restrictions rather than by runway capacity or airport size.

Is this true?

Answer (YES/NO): NO